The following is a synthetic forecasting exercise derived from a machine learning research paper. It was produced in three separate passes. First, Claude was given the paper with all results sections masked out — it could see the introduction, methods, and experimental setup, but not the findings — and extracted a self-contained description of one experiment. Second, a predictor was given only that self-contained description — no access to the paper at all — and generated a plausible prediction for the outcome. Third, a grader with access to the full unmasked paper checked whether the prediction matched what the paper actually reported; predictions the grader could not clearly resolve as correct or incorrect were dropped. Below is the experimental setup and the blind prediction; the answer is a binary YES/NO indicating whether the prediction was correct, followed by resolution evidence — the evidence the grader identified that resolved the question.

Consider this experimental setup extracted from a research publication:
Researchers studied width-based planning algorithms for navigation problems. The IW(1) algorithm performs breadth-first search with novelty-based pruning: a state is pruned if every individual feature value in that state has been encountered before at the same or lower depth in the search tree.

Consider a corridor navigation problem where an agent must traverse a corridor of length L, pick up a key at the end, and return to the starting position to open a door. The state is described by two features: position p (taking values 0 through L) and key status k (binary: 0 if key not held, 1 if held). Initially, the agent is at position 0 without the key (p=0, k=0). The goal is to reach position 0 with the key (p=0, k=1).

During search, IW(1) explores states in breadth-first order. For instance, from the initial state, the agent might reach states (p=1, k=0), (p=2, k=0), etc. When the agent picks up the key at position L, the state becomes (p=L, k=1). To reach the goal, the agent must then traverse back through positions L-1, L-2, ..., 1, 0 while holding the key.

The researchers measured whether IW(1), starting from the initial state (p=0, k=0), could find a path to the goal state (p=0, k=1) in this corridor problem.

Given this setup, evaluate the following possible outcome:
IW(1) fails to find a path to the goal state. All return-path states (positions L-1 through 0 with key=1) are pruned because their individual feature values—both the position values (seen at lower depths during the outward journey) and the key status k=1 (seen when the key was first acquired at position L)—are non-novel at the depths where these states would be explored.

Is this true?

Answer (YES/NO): YES